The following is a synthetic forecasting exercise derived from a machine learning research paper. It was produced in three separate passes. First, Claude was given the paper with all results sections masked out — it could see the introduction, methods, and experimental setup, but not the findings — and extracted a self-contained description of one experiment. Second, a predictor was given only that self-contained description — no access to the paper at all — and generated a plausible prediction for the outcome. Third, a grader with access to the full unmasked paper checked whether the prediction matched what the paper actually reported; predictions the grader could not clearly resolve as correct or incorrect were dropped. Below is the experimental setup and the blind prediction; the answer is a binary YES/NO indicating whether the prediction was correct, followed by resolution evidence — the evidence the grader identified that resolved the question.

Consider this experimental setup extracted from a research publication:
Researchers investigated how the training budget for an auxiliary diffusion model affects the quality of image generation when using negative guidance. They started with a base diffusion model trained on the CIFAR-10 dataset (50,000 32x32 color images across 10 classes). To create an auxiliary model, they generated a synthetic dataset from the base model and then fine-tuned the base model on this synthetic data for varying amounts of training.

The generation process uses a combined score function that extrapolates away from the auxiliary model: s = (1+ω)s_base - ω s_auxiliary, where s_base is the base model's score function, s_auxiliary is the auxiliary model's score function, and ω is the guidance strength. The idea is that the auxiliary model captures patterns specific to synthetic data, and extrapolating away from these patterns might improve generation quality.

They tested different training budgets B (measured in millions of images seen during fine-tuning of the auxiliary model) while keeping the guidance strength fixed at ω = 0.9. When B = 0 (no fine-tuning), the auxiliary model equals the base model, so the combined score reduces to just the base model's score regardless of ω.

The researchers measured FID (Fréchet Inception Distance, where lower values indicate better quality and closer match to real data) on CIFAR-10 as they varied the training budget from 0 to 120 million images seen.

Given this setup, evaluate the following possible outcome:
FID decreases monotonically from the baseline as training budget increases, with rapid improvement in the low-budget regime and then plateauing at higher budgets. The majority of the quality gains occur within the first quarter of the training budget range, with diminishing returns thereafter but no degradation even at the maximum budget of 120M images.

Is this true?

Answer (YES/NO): NO